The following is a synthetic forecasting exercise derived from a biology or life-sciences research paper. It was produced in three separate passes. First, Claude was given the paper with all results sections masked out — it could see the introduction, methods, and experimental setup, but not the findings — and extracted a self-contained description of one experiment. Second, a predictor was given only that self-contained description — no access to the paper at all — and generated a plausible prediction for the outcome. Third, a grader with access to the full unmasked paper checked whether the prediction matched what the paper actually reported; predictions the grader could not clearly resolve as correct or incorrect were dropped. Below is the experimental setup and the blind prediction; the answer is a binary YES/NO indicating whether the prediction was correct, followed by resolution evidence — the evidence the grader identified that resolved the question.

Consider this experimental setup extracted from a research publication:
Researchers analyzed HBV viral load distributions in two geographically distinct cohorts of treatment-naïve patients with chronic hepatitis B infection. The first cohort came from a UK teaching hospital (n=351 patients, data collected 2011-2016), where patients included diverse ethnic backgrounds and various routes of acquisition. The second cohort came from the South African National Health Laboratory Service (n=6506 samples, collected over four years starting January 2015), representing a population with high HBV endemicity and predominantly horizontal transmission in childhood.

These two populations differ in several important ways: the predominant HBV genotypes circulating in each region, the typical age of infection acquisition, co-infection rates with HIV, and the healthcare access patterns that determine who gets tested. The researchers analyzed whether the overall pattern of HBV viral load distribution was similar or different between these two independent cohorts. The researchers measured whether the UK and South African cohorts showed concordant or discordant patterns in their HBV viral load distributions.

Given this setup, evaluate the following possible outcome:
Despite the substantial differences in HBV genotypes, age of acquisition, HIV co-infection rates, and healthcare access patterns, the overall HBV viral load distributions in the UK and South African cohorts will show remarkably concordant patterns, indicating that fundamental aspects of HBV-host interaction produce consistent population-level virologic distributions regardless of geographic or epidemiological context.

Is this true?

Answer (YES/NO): YES